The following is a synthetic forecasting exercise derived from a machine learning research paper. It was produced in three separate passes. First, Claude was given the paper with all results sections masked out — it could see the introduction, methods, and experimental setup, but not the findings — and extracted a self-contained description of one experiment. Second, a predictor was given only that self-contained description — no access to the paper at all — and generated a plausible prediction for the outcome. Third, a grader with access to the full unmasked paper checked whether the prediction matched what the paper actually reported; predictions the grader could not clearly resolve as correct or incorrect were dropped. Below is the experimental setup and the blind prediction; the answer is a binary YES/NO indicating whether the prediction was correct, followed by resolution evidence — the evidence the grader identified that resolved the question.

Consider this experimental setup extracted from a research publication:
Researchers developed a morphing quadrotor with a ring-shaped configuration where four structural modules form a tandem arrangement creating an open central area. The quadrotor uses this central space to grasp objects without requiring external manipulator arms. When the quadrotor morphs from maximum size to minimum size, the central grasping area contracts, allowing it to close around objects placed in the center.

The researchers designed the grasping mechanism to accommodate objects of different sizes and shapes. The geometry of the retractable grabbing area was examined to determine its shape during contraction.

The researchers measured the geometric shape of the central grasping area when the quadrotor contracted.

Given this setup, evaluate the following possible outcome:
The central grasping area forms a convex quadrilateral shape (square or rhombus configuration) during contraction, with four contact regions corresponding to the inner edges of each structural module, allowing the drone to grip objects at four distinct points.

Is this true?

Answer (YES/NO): NO